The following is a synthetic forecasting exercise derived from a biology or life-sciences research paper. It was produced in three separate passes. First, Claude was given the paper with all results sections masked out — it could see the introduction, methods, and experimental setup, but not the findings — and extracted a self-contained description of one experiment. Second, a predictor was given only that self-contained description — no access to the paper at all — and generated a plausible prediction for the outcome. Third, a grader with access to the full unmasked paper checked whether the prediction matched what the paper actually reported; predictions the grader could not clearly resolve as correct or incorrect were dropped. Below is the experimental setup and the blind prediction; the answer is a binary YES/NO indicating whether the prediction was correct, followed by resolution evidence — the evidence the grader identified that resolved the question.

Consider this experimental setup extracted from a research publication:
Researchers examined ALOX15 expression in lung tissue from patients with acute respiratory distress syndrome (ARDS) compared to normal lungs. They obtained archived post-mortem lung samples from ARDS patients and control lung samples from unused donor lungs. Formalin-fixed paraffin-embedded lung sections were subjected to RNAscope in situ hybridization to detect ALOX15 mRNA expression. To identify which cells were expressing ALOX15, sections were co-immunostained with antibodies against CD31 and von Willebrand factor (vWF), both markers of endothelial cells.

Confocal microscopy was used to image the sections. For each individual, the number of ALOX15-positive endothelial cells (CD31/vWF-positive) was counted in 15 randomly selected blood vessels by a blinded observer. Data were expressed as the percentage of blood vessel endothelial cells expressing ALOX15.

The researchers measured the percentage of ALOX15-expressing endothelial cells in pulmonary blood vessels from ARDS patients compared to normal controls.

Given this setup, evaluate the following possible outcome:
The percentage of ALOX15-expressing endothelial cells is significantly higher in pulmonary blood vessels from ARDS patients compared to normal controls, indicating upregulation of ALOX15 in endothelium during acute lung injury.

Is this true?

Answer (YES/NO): NO